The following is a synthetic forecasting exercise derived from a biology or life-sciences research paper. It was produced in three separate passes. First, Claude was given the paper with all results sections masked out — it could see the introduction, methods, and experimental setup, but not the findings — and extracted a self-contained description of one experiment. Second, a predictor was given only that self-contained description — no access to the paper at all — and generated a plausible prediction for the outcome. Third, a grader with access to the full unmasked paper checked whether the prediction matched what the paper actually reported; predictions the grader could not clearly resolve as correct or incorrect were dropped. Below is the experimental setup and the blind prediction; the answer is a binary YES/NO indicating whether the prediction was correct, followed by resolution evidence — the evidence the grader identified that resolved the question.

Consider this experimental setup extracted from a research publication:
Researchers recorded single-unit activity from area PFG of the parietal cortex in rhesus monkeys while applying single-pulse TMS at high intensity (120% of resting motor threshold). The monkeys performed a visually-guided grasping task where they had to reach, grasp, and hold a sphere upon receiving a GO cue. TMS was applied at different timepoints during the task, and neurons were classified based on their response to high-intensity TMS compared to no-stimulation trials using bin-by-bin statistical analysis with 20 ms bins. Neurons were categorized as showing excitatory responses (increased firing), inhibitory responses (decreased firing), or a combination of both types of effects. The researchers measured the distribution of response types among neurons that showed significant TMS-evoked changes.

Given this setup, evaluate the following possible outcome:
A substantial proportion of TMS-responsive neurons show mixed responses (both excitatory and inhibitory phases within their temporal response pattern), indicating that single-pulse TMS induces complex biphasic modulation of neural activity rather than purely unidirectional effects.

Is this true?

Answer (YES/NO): NO